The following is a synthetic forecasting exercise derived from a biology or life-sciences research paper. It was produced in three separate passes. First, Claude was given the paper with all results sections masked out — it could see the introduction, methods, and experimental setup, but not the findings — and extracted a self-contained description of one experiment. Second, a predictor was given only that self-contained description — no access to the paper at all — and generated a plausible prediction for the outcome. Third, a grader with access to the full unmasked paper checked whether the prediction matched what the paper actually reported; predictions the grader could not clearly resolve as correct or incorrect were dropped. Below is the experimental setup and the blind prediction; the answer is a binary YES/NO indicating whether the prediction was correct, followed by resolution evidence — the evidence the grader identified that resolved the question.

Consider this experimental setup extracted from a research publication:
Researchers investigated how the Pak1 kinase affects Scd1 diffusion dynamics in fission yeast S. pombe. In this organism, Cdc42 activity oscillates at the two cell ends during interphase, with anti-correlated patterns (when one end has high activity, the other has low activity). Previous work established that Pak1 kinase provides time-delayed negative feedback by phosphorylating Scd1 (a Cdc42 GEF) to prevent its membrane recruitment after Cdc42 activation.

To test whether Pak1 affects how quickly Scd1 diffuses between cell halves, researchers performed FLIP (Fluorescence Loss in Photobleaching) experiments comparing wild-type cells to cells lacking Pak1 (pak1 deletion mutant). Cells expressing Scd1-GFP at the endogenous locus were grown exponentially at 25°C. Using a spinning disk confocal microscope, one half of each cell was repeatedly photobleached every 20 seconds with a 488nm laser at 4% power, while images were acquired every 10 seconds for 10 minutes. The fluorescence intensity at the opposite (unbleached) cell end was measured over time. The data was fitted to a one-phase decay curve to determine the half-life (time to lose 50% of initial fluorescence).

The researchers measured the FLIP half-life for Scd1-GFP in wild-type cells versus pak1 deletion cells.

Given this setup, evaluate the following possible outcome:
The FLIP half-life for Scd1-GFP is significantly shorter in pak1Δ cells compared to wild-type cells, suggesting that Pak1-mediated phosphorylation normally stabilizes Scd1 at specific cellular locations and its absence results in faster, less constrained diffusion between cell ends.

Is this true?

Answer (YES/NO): NO